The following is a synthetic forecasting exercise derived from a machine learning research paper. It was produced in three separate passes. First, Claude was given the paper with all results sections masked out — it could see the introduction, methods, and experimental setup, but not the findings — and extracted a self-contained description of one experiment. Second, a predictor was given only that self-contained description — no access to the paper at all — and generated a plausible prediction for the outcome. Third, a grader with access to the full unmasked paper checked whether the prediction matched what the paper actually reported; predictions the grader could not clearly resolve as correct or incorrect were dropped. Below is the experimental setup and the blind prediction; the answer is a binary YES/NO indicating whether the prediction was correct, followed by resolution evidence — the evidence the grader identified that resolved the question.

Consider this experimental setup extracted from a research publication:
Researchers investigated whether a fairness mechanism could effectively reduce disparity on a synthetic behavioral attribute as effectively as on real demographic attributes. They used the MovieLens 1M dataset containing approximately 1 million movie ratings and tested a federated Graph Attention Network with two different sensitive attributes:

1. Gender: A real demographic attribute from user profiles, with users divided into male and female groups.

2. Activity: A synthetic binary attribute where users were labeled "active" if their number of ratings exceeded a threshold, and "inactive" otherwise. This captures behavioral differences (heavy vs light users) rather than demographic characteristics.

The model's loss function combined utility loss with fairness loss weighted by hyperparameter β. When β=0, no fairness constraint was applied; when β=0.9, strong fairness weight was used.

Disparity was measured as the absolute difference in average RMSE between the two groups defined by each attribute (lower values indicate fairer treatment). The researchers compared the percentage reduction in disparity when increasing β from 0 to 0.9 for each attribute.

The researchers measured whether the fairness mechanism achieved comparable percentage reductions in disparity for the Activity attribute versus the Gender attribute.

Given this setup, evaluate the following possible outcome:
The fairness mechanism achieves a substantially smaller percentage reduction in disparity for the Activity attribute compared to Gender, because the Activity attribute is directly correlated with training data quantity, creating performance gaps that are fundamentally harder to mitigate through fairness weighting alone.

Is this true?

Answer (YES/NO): NO